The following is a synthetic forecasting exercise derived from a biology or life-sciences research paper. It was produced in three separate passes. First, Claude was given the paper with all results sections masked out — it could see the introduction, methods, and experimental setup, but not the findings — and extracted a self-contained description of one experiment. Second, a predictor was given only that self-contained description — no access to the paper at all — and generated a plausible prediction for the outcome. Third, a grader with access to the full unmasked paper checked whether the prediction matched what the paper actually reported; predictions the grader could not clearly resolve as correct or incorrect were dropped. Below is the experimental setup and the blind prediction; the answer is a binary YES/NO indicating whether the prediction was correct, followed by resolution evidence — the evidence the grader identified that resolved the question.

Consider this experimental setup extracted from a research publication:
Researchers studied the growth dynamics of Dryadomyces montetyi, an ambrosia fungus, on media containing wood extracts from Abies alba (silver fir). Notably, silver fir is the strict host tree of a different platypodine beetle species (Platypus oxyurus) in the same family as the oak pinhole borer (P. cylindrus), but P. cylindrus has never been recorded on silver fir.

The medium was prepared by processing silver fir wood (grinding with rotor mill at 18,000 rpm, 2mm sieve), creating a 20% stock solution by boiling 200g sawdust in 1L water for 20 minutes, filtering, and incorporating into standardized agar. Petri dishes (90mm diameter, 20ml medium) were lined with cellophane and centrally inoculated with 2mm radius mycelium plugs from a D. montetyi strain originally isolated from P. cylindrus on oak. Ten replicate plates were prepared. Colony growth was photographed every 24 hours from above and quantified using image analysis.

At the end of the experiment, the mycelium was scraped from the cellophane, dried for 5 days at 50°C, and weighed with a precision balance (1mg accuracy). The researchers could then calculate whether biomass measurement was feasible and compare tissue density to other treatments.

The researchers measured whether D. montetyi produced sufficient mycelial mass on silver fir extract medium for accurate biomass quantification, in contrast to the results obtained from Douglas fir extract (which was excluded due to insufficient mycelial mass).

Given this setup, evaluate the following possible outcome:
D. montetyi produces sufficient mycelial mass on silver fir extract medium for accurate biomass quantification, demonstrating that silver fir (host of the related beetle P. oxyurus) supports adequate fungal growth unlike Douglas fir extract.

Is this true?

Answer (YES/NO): YES